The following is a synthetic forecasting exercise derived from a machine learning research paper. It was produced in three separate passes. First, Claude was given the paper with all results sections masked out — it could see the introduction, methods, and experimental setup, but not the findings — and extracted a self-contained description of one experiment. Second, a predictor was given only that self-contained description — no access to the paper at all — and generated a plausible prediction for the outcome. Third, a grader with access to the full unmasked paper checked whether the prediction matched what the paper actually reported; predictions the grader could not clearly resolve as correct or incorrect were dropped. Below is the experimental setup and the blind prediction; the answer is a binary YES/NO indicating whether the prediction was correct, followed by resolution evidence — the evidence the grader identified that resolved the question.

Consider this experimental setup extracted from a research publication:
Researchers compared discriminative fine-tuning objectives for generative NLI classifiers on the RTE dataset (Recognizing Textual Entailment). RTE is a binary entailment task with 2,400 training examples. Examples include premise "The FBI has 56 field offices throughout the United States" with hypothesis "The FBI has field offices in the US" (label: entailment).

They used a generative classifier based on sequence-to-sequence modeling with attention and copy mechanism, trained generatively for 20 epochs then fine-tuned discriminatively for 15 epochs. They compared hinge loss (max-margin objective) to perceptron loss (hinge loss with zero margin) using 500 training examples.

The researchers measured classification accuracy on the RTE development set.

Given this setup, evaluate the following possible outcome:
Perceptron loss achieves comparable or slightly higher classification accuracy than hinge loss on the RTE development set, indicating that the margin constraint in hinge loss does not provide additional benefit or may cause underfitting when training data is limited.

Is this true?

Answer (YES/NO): YES